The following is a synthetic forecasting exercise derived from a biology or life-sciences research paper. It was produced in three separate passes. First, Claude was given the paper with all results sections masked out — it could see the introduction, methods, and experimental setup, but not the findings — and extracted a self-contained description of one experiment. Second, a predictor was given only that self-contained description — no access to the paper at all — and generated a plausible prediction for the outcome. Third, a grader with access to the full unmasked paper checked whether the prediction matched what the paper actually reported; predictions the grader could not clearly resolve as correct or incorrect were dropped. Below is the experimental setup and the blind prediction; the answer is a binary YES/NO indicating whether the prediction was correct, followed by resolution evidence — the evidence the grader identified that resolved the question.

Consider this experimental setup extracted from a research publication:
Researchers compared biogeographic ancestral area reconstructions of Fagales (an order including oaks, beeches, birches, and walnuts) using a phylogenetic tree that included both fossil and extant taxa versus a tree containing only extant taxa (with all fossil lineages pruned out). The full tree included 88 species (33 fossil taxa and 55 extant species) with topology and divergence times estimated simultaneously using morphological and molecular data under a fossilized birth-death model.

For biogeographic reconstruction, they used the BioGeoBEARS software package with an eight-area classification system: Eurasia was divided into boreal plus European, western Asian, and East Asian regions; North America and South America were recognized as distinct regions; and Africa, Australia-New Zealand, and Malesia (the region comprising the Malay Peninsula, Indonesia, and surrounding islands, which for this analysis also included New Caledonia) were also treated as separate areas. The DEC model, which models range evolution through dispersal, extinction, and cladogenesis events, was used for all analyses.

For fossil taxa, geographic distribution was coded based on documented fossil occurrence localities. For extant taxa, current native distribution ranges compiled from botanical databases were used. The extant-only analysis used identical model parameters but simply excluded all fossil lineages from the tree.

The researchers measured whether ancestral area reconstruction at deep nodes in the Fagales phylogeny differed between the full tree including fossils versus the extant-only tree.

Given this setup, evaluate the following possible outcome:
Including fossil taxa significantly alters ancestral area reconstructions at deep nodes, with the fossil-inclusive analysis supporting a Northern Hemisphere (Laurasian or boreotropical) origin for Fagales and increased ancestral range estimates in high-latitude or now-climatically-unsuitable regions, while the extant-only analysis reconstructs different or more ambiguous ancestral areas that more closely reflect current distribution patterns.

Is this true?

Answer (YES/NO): YES